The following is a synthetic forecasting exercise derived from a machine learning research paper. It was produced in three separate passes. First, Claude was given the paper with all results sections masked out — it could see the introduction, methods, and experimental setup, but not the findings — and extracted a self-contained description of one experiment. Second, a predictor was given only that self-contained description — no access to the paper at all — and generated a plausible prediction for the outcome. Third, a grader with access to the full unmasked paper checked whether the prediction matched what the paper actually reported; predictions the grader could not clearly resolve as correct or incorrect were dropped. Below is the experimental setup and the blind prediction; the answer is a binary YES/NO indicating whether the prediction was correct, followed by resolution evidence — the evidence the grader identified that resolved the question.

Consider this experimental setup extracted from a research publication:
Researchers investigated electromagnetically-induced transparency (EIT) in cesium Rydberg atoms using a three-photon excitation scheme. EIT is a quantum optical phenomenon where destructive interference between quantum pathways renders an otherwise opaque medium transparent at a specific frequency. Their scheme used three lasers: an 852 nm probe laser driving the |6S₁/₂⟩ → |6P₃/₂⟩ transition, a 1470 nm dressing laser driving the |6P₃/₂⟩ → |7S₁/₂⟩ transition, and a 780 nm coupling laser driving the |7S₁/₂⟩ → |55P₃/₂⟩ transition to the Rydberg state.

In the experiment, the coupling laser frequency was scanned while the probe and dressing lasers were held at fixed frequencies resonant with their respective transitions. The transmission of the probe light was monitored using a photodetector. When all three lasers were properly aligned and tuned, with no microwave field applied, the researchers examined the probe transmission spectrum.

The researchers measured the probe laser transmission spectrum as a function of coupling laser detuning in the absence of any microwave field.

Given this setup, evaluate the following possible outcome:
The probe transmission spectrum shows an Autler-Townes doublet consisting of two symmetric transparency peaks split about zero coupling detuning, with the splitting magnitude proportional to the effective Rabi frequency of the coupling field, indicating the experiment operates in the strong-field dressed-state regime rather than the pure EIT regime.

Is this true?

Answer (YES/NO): NO